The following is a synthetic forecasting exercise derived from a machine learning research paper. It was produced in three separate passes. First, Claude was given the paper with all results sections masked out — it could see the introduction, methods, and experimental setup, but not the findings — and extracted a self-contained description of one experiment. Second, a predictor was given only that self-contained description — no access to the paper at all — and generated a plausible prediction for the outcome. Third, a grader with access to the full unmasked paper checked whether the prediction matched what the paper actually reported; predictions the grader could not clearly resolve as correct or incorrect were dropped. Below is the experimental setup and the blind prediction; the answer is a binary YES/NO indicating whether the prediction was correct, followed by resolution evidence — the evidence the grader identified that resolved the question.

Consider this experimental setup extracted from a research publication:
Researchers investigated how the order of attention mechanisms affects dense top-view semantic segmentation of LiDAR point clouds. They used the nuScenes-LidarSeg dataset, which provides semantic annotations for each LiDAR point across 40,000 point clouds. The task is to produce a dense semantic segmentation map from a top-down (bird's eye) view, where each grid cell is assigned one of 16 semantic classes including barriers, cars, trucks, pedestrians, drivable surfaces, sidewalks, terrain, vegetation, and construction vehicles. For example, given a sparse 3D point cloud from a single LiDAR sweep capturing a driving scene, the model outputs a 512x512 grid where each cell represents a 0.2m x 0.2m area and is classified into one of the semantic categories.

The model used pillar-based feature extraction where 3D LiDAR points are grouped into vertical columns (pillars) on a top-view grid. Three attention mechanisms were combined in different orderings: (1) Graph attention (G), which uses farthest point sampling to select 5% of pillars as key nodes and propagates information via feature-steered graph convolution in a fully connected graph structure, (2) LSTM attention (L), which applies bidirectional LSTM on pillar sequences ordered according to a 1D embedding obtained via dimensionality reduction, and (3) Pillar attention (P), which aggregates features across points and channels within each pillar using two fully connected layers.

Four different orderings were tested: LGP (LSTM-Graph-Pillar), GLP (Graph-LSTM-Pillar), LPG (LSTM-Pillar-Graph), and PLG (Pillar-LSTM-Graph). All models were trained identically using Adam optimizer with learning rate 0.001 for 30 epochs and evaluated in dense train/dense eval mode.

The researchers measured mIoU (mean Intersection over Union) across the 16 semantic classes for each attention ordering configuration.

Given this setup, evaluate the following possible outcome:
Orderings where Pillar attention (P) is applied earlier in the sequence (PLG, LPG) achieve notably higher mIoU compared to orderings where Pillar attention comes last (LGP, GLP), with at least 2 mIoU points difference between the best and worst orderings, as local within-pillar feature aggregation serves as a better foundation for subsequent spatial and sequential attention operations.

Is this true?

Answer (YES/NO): NO